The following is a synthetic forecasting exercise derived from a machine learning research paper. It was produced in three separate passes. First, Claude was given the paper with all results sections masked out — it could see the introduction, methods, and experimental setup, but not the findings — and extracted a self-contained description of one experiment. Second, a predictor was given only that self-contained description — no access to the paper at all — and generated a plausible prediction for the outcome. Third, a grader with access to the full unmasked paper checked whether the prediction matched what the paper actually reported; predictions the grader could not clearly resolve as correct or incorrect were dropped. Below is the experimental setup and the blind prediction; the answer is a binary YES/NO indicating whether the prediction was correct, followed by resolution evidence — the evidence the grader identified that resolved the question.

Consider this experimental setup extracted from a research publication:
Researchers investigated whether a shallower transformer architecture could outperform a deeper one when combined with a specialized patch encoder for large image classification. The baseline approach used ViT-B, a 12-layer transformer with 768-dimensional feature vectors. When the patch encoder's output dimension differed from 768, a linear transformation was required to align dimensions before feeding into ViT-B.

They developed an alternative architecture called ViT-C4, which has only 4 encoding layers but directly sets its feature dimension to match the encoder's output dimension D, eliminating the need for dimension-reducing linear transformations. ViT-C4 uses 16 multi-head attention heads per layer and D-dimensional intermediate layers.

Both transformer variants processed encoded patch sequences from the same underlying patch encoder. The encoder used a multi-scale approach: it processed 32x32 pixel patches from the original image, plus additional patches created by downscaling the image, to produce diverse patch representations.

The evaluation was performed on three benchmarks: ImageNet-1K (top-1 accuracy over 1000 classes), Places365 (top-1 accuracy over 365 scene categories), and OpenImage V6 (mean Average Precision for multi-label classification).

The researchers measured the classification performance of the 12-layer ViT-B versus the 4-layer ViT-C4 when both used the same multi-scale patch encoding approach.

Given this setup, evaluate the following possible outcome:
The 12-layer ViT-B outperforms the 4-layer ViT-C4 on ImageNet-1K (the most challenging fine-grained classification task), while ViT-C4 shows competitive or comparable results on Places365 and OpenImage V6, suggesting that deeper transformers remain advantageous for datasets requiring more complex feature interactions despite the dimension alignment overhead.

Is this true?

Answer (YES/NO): NO